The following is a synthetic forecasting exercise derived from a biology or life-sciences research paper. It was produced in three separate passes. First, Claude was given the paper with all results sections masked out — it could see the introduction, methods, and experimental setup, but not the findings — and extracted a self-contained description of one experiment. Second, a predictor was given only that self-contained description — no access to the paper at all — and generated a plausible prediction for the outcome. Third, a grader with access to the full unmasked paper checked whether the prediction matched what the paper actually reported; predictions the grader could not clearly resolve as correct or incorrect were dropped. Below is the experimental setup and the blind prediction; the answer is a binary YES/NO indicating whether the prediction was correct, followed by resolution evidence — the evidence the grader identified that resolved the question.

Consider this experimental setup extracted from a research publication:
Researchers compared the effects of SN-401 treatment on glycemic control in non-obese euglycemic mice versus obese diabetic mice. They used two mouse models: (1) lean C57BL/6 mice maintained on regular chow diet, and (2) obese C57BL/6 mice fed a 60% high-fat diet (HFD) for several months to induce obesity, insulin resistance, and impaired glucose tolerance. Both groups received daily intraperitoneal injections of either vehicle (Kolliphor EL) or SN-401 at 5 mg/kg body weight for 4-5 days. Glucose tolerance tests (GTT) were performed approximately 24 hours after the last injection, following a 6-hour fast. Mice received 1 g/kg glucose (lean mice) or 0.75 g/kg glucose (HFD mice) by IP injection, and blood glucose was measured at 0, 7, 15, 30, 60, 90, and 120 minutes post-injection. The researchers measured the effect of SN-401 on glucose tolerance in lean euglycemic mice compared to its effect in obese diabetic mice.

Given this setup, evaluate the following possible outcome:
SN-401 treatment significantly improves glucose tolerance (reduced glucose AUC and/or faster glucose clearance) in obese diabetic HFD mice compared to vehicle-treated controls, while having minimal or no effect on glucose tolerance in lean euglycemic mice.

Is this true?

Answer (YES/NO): YES